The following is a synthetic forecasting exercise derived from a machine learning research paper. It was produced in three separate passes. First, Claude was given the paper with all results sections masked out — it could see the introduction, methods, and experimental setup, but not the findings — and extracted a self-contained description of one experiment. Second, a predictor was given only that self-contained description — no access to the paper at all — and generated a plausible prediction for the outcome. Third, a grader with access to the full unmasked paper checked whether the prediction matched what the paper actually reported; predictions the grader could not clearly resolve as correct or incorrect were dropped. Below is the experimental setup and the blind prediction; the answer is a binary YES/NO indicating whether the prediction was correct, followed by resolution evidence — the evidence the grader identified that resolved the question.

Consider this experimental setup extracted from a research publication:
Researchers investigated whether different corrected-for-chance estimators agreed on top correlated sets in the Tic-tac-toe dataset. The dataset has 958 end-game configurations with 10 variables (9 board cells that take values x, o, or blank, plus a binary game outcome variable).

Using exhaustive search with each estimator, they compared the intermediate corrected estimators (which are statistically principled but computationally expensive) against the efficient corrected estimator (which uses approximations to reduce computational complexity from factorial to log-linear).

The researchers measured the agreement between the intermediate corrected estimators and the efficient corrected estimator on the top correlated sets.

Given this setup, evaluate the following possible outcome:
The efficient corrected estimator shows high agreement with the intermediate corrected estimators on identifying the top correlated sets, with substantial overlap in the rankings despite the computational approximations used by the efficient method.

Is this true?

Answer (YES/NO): YES